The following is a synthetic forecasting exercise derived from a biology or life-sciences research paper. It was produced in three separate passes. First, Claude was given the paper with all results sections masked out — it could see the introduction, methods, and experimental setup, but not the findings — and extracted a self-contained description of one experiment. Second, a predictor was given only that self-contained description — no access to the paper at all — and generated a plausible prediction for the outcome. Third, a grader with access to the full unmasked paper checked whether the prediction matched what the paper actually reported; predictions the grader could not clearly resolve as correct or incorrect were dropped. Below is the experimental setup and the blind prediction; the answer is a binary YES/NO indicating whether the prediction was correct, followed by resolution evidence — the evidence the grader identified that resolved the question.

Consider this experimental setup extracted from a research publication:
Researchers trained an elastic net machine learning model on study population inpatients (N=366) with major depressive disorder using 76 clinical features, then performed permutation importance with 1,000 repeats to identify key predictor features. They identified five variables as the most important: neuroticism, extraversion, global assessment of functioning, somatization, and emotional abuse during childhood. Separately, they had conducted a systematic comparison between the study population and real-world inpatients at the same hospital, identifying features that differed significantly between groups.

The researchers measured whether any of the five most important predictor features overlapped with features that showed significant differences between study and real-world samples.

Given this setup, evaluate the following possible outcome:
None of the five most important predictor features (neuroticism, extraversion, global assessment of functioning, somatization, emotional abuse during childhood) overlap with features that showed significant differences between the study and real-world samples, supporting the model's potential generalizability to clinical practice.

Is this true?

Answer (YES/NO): NO